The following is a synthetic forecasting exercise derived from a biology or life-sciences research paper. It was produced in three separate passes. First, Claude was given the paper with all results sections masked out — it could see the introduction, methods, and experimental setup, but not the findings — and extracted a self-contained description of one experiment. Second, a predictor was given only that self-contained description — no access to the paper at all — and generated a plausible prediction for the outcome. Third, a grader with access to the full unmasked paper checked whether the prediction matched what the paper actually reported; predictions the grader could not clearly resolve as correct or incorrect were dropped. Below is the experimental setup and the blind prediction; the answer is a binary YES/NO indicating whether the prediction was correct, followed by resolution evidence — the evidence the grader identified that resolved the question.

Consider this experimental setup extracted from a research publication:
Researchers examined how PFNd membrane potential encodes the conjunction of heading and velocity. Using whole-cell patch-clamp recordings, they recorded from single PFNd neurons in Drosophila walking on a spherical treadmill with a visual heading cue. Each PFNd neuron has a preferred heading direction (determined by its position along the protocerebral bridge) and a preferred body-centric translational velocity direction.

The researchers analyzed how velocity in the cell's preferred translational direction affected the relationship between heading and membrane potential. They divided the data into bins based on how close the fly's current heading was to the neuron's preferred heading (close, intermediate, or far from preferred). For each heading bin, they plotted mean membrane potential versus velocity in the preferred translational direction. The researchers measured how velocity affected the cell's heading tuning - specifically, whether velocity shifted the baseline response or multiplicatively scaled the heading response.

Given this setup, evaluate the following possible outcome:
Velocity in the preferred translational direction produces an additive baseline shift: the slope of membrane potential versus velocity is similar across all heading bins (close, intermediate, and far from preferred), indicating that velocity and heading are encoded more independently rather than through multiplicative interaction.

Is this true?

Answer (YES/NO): NO